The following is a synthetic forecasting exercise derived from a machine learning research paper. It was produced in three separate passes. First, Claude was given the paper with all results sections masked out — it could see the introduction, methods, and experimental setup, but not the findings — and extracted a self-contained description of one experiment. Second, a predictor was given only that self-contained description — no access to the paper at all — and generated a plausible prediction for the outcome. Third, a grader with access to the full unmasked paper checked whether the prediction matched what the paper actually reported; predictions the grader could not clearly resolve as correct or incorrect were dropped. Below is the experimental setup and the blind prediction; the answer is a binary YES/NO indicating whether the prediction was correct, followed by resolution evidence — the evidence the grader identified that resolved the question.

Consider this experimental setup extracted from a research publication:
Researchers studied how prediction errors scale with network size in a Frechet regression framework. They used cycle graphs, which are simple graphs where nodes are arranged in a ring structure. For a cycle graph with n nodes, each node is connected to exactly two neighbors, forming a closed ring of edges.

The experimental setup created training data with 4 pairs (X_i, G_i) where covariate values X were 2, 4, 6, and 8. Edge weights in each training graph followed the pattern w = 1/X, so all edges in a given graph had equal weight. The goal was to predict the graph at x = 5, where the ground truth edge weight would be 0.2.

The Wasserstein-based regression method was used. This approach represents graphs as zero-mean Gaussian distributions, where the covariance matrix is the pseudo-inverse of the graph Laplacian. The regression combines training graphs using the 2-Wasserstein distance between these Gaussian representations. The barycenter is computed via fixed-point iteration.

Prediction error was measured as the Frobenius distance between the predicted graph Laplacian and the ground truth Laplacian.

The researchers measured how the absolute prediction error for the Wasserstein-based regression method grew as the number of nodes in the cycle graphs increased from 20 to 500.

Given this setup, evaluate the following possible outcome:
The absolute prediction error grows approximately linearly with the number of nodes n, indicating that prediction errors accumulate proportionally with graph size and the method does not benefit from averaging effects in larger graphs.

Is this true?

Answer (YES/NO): NO